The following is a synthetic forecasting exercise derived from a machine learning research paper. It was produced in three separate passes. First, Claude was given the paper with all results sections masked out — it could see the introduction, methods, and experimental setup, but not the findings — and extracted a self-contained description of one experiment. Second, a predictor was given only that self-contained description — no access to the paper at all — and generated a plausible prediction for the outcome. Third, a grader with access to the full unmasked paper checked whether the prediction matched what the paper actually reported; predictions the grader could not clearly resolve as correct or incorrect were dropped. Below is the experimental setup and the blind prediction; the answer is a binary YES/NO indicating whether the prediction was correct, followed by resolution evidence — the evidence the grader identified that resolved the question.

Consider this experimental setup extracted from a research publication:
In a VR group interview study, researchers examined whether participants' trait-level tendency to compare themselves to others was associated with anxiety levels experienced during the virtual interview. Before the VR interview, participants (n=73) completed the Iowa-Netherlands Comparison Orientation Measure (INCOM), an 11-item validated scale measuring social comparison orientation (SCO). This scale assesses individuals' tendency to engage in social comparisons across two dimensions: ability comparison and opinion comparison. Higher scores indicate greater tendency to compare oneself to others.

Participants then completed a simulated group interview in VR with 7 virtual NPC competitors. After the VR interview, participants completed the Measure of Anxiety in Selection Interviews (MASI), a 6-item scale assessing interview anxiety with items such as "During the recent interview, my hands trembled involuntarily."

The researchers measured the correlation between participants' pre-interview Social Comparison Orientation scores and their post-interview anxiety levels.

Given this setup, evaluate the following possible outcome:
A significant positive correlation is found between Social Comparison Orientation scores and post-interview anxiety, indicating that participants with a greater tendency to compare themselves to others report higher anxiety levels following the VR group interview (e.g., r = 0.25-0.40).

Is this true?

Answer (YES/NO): NO